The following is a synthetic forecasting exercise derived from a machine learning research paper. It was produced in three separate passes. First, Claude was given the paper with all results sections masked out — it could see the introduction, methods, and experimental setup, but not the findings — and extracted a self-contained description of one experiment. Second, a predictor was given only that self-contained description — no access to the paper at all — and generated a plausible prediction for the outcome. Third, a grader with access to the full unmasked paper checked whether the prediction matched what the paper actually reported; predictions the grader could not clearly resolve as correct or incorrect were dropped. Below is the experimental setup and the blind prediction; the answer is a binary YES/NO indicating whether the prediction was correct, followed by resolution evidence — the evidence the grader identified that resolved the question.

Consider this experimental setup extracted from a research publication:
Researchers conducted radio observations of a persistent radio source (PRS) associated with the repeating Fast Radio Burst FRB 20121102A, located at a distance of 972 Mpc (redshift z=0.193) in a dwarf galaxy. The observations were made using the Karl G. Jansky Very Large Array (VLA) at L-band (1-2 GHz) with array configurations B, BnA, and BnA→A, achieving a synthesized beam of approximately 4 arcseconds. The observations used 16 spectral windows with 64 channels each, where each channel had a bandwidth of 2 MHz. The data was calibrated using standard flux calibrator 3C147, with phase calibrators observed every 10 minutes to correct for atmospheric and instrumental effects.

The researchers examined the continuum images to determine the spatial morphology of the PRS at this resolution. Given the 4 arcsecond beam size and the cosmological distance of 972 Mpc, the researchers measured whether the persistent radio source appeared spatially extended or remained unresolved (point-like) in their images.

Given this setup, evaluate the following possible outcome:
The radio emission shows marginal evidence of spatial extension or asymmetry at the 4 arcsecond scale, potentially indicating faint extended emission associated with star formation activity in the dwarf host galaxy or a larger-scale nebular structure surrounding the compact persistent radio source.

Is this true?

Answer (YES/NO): NO